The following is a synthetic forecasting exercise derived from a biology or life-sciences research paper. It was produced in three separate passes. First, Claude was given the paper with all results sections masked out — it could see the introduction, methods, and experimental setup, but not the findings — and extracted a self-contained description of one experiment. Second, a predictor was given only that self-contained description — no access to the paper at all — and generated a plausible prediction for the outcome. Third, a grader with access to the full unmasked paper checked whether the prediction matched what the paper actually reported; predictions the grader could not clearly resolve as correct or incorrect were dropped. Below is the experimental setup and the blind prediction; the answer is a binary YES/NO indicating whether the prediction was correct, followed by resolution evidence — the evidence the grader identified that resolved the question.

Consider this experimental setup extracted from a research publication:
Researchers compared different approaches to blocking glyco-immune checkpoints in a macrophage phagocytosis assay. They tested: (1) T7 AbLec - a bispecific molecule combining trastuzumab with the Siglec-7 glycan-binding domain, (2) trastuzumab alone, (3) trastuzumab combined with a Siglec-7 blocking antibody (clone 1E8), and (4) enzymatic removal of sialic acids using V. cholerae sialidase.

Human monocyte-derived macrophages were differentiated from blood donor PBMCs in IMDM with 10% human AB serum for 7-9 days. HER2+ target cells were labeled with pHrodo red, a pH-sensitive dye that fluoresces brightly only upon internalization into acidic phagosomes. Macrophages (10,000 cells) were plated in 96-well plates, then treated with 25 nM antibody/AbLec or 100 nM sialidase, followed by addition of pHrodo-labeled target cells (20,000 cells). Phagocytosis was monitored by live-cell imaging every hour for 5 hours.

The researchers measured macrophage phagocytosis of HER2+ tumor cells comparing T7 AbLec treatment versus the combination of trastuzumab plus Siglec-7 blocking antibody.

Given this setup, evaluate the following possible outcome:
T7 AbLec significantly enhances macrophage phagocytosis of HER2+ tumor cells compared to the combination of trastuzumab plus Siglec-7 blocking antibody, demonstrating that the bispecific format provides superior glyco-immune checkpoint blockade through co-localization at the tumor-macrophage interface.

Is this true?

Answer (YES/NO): YES